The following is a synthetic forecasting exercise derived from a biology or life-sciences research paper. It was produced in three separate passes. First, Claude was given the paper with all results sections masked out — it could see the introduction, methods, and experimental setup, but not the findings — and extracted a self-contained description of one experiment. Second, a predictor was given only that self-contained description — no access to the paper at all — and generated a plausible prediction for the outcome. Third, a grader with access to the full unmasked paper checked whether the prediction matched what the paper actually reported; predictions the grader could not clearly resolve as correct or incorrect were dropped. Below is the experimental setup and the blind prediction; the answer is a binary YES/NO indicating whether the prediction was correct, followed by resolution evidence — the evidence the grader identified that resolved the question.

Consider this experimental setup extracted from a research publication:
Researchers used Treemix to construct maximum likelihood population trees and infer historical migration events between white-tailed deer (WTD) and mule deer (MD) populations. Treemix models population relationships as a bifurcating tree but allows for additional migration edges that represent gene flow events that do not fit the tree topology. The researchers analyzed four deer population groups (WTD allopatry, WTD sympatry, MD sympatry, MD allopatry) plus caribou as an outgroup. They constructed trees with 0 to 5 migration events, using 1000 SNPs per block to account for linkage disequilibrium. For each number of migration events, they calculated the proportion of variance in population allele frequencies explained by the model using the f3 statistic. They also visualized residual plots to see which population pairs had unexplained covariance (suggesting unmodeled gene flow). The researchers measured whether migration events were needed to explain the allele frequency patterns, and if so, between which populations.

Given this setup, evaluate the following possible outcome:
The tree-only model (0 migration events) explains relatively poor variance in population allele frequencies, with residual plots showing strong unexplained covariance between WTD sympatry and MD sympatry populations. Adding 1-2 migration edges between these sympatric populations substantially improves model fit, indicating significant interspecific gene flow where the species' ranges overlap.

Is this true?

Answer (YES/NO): NO